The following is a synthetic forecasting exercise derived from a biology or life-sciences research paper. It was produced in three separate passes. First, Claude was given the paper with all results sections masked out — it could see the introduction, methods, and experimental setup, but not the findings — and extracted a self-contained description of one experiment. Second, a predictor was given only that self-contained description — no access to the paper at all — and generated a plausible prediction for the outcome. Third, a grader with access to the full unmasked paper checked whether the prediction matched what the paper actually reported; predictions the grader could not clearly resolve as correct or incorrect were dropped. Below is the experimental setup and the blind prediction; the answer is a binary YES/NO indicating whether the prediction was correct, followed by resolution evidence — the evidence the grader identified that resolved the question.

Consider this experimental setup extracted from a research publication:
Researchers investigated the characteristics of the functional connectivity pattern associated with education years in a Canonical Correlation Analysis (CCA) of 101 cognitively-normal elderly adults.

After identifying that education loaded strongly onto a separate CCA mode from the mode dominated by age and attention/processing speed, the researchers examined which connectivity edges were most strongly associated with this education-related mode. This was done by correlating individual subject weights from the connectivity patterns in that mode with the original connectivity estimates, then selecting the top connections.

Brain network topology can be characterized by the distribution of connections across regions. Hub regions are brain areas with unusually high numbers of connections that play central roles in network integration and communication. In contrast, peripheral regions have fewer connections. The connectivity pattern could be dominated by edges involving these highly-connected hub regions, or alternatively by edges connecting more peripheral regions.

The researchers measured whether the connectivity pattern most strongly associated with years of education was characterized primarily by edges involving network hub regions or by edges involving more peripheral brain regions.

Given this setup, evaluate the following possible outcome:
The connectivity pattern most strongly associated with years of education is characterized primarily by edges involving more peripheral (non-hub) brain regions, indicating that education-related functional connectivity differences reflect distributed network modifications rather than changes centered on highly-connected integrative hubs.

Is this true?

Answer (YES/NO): NO